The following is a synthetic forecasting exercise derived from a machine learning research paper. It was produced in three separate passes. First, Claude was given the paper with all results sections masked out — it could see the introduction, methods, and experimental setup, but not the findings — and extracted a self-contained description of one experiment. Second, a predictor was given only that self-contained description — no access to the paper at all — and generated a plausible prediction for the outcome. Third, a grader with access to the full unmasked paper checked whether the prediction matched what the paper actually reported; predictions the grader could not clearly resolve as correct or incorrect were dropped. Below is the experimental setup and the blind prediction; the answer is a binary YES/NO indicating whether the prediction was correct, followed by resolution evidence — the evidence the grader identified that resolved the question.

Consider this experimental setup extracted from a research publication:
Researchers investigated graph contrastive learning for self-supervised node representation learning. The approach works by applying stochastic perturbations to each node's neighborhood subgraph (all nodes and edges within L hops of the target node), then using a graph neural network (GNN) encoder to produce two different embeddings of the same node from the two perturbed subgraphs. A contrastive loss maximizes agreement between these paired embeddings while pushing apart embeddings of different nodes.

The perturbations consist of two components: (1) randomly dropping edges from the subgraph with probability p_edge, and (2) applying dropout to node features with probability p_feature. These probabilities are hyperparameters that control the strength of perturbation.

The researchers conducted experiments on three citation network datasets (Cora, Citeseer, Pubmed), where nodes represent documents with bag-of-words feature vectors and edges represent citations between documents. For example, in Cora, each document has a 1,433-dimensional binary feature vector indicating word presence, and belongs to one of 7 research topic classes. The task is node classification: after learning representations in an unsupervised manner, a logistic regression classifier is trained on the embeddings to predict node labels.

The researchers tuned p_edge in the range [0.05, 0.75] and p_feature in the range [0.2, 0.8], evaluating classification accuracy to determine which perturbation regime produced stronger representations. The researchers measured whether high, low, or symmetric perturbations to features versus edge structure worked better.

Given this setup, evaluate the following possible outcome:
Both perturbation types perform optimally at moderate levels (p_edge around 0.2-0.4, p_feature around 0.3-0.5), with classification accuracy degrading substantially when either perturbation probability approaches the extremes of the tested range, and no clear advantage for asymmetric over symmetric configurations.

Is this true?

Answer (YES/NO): NO